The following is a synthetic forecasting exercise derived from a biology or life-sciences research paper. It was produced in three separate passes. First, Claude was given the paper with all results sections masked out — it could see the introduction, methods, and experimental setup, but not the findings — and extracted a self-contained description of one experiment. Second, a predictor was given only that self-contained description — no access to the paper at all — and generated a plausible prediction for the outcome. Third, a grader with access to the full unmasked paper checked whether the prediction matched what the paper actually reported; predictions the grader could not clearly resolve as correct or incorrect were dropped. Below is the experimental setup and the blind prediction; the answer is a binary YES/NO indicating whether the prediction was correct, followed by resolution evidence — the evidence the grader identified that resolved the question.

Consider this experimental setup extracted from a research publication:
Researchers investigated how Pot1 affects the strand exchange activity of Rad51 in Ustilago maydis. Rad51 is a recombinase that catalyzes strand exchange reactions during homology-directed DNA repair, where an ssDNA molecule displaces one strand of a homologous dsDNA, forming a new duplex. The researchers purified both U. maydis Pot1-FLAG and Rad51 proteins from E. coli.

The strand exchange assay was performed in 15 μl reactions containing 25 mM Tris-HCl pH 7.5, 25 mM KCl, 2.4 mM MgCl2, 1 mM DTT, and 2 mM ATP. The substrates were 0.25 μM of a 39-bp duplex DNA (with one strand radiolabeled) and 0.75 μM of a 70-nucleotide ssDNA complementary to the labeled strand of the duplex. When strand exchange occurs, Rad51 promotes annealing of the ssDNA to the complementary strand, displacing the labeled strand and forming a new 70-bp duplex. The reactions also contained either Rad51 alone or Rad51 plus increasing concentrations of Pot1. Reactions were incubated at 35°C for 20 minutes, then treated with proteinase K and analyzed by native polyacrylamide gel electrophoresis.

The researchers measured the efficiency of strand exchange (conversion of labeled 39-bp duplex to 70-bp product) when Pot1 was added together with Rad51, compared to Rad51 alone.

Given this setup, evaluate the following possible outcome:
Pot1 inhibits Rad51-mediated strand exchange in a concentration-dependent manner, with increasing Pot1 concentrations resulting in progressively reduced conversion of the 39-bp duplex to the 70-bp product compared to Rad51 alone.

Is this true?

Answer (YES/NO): NO